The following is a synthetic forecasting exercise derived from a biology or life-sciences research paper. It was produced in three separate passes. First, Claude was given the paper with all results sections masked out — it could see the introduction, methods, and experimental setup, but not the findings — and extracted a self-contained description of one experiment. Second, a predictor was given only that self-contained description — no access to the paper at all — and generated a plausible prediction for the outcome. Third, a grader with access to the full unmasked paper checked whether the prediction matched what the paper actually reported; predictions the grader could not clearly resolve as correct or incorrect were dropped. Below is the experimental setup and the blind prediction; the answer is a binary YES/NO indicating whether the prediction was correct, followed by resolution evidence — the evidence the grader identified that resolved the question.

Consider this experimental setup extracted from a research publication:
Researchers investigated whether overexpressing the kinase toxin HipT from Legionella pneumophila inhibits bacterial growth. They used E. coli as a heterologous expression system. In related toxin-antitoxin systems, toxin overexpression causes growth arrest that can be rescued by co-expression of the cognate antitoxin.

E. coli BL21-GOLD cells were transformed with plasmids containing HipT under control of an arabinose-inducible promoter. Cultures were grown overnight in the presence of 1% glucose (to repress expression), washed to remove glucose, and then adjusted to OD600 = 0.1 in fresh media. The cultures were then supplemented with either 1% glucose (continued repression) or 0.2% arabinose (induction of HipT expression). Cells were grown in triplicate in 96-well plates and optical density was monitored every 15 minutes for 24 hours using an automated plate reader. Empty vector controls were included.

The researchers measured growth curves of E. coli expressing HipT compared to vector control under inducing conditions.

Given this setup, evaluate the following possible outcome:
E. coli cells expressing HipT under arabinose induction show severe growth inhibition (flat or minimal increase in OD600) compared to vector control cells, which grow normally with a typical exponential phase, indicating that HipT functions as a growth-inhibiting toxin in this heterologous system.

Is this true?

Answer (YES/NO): YES